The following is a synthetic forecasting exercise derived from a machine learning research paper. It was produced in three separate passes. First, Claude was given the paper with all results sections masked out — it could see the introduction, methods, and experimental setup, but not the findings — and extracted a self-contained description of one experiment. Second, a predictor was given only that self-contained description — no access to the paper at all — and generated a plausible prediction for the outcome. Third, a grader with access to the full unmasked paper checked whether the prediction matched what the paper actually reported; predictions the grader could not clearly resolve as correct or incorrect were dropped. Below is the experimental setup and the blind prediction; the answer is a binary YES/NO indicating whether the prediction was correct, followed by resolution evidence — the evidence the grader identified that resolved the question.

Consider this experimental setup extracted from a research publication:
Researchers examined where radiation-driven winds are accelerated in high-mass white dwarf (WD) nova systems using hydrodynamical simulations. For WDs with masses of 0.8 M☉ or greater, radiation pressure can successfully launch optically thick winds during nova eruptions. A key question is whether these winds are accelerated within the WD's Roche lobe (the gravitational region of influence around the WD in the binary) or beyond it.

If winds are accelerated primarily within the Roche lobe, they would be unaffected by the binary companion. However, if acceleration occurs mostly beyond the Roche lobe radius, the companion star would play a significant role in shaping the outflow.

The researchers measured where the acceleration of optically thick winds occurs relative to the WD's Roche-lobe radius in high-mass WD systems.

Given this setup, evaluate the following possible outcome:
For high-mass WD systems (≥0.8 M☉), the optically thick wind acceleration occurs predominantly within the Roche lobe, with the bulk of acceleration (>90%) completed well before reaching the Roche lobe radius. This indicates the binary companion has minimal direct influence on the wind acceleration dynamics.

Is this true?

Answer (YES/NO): NO